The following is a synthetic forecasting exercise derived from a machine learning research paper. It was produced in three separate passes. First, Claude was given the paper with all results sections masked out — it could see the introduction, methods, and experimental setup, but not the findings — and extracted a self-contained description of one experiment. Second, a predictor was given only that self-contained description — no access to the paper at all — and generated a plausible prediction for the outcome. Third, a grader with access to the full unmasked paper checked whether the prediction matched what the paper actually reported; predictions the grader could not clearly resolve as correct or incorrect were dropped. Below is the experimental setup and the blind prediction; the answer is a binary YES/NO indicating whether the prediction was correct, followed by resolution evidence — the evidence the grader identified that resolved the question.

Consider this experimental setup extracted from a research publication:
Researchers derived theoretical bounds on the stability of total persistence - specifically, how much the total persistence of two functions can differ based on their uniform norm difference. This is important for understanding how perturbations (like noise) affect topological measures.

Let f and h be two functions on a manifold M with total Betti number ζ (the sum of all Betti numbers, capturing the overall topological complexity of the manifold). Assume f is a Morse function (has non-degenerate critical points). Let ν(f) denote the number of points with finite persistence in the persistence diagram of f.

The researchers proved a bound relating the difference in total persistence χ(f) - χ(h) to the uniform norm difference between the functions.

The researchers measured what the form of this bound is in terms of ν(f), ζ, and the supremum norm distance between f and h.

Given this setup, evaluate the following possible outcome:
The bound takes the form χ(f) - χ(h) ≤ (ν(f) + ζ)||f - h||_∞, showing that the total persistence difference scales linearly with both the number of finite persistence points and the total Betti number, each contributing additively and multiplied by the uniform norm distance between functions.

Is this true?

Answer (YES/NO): NO